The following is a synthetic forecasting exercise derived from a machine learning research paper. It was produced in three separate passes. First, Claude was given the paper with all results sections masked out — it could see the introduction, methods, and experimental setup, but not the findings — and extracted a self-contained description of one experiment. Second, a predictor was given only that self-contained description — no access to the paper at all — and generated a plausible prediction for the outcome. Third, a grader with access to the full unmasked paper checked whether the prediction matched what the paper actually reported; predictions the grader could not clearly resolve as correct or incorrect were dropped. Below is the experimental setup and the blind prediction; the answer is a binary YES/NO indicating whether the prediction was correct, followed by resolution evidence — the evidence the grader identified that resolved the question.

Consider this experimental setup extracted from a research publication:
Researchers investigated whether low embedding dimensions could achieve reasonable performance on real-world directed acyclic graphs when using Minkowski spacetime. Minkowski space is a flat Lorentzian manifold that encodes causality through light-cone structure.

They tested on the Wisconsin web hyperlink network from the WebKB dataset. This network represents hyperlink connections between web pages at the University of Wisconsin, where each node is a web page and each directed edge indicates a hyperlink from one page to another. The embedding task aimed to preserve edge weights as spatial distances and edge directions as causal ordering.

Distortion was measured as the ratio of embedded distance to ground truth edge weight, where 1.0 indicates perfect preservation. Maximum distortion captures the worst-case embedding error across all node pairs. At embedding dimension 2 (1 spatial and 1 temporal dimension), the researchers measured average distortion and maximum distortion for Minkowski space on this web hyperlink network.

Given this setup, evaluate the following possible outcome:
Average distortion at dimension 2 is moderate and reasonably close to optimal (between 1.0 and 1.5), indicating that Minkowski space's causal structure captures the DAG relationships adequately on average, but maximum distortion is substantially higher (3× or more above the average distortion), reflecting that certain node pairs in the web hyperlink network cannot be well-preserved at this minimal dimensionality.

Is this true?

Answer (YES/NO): NO